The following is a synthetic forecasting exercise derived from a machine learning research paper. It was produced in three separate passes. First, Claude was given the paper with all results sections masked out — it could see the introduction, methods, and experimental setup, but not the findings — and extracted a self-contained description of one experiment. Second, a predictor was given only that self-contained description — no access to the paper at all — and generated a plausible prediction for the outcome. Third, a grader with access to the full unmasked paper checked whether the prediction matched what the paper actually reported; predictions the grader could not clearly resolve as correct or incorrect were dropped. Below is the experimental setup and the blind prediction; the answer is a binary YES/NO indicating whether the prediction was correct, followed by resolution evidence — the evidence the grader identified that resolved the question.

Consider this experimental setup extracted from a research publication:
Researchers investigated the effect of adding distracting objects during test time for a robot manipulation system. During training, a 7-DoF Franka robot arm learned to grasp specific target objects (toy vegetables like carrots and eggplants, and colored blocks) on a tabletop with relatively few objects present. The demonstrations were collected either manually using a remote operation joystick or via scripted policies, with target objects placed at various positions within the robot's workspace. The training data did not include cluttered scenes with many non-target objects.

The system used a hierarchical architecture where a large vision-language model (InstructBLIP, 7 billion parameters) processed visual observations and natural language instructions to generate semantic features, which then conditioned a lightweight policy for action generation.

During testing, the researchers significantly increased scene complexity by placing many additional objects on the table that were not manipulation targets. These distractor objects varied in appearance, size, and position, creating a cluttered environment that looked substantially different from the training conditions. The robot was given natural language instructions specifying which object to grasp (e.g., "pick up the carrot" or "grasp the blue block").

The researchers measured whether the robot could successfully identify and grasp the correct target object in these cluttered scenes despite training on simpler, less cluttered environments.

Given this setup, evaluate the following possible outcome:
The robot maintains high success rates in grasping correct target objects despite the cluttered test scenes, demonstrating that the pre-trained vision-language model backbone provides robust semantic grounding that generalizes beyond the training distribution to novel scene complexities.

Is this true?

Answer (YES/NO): YES